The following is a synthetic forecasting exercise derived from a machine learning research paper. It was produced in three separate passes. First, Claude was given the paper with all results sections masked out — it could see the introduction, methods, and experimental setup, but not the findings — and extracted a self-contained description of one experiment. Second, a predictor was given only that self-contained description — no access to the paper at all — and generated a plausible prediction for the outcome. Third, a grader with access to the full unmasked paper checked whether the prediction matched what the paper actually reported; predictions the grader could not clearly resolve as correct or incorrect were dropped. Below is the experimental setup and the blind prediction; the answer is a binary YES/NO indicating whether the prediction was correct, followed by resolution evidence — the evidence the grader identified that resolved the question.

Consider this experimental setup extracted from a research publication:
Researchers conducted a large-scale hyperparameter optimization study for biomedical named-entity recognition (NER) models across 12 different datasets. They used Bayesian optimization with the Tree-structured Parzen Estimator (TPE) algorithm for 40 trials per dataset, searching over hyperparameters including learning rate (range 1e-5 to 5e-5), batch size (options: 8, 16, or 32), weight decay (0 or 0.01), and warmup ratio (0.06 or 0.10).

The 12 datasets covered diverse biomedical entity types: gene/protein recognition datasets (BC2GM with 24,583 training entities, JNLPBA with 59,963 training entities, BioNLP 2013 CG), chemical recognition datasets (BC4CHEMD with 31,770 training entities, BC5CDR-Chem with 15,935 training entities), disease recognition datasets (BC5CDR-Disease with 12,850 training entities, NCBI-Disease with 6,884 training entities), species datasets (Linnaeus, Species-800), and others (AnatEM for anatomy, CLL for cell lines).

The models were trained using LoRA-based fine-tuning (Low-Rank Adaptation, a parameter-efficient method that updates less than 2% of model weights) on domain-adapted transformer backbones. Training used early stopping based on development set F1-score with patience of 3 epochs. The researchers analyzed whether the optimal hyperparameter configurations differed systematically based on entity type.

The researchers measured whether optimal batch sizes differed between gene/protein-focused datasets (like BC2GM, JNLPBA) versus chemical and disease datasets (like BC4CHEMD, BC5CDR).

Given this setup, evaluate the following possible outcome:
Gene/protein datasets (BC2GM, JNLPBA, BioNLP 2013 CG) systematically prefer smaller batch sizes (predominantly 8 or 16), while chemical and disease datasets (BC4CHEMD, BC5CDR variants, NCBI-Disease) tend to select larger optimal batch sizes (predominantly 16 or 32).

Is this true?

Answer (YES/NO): YES